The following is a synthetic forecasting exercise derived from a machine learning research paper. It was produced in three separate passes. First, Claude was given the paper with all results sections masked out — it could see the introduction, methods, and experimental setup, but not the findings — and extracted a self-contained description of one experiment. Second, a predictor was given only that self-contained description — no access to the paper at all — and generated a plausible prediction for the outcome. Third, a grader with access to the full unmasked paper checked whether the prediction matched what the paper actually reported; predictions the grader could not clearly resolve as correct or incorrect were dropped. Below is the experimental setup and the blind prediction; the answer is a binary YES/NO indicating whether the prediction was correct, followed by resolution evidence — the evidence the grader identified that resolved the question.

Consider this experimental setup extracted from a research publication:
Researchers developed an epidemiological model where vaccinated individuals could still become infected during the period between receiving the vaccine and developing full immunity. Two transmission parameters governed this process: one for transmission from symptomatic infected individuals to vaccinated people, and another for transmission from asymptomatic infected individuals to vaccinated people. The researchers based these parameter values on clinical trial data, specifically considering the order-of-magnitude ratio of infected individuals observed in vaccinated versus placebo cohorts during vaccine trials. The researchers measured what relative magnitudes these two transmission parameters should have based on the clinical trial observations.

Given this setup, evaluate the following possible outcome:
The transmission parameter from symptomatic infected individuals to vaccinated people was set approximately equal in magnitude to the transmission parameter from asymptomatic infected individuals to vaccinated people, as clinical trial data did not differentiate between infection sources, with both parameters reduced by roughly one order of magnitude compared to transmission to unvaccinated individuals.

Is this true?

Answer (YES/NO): NO